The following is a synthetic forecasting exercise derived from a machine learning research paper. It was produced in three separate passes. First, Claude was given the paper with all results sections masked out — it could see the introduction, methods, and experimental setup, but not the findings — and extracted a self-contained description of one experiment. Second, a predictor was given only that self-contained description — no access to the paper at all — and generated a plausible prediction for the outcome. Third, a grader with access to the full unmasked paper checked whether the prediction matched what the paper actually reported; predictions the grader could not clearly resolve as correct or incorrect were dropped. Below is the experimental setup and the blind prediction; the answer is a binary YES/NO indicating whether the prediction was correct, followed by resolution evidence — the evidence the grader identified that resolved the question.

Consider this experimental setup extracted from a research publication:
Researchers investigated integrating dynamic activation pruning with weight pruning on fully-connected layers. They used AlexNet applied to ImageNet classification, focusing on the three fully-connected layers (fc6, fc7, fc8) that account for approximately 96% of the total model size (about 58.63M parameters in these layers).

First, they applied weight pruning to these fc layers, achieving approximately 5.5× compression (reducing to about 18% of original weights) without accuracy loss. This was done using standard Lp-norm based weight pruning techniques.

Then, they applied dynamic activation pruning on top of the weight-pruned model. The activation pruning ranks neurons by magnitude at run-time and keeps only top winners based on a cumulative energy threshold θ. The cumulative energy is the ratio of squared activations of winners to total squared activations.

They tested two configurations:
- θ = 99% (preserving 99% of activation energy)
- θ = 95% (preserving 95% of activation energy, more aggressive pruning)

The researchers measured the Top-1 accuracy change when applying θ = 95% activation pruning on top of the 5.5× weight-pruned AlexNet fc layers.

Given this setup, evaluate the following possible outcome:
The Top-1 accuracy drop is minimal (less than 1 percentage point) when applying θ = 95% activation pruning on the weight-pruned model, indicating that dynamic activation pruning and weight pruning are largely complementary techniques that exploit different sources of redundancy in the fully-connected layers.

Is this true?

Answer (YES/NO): YES